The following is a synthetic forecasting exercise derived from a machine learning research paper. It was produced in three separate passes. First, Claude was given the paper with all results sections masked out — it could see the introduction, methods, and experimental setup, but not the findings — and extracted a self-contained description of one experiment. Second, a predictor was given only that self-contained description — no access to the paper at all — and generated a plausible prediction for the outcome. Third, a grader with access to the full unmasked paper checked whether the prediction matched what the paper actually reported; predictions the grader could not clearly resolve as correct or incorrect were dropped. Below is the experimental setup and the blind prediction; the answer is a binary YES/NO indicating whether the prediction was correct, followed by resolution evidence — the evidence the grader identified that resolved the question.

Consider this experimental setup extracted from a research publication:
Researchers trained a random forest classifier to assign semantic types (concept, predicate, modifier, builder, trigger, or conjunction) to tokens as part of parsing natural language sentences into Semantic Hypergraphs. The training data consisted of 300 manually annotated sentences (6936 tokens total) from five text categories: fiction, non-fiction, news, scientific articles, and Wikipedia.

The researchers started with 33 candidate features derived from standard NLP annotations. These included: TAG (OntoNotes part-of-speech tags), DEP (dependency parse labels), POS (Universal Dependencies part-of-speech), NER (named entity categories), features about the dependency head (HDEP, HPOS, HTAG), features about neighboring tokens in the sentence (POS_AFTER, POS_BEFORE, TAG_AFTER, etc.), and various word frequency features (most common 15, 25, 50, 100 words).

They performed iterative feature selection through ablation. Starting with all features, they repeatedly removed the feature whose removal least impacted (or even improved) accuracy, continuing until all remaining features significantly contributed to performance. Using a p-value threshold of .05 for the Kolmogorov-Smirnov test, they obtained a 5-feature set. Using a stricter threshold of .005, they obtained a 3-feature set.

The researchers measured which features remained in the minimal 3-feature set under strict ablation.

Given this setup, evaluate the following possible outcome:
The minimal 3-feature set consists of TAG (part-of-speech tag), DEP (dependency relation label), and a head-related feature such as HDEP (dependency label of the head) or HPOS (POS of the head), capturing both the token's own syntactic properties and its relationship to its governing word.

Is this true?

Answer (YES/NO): YES